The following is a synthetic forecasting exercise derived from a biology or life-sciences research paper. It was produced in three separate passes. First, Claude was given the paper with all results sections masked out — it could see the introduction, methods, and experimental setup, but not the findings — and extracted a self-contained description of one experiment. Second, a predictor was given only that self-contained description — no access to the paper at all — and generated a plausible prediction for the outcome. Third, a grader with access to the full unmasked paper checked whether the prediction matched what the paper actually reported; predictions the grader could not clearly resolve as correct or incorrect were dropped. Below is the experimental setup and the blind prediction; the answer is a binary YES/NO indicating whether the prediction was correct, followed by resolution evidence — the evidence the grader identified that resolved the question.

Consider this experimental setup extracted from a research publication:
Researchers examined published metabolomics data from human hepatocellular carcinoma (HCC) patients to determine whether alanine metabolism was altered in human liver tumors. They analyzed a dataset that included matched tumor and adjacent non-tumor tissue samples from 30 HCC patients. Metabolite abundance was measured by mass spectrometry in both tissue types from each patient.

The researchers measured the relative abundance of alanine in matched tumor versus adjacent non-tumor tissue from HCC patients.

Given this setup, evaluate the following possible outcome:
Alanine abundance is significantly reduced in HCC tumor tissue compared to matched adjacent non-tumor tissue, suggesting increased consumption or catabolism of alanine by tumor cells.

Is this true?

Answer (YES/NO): YES